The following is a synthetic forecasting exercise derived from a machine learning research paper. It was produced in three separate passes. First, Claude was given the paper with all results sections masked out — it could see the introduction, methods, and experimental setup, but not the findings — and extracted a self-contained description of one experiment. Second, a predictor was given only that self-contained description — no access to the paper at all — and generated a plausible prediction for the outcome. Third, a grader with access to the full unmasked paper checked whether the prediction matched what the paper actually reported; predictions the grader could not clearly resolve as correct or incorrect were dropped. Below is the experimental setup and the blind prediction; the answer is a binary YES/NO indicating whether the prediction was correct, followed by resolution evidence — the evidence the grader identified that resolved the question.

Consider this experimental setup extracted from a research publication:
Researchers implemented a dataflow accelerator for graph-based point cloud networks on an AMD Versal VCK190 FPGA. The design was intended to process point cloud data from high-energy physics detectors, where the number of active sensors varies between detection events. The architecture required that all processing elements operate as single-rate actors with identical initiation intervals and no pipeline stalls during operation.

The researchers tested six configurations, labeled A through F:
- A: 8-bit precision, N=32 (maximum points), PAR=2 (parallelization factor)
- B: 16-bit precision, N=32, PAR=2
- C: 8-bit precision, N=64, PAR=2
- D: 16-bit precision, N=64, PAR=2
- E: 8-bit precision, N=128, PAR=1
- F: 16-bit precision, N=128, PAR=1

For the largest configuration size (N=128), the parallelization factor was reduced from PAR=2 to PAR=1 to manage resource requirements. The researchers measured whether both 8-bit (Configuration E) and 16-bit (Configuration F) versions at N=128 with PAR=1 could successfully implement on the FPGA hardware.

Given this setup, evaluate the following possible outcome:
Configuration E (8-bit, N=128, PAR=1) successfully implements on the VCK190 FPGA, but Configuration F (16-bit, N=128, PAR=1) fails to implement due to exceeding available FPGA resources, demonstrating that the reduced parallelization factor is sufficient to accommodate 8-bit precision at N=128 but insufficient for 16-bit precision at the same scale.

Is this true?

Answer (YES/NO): YES